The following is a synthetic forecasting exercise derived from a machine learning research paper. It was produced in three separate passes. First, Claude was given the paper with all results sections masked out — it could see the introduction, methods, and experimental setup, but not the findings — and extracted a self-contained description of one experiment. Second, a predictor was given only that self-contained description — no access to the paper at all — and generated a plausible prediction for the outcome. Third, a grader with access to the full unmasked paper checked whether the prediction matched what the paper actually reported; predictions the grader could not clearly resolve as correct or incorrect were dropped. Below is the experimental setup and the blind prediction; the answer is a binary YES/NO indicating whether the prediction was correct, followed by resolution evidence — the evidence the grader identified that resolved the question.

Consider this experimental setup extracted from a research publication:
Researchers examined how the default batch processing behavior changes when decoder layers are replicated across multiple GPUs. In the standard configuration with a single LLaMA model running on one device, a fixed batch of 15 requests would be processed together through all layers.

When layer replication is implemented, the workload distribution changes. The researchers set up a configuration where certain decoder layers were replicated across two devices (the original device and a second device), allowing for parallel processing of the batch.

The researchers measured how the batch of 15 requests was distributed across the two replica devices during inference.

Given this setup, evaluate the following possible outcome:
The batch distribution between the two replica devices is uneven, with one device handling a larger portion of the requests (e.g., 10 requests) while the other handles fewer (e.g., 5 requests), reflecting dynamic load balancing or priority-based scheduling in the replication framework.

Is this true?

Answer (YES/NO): NO